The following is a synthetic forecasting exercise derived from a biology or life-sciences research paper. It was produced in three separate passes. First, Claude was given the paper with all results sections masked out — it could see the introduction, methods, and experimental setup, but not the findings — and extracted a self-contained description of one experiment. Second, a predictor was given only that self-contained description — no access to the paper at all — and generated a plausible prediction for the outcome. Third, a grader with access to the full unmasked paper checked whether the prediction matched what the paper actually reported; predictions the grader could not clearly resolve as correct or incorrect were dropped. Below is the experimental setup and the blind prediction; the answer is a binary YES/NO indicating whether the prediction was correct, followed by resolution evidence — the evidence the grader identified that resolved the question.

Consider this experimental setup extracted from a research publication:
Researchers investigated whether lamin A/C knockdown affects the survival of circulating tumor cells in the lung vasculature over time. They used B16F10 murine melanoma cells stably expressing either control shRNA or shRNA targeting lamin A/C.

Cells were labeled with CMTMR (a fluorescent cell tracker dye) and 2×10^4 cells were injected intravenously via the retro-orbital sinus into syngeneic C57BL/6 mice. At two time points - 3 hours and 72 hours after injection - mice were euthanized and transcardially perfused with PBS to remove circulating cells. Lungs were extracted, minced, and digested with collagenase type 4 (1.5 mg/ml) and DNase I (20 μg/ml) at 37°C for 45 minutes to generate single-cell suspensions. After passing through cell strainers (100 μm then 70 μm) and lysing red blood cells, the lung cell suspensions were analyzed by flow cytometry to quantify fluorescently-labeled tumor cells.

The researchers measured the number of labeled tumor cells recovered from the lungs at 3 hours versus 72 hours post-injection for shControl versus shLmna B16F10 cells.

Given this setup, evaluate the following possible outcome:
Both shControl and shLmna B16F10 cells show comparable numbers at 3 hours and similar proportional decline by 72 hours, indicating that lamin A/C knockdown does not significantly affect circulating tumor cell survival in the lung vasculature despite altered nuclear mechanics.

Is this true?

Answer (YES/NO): NO